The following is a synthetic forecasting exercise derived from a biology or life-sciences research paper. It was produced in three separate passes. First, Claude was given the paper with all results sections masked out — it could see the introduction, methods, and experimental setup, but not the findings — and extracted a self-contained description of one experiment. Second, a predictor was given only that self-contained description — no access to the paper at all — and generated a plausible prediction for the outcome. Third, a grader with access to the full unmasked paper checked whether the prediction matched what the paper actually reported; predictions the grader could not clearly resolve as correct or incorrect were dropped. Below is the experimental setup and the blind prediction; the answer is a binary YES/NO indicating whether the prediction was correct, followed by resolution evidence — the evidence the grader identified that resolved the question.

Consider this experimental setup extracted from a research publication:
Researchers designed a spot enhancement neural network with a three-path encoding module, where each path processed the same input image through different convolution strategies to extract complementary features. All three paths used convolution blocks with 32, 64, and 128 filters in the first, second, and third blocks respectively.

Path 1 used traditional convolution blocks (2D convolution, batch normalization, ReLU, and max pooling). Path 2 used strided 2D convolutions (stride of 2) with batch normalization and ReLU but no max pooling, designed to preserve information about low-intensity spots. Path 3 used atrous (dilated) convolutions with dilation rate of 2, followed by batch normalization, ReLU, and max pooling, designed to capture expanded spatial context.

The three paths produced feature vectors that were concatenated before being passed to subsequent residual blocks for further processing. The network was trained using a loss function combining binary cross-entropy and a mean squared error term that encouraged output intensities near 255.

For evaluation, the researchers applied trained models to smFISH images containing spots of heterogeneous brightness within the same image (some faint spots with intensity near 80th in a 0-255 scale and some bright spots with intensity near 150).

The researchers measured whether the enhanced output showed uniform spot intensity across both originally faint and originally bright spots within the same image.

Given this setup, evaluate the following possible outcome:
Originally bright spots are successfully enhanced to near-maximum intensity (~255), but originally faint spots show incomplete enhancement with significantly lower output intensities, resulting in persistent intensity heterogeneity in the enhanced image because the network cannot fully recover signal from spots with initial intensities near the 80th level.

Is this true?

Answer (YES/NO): NO